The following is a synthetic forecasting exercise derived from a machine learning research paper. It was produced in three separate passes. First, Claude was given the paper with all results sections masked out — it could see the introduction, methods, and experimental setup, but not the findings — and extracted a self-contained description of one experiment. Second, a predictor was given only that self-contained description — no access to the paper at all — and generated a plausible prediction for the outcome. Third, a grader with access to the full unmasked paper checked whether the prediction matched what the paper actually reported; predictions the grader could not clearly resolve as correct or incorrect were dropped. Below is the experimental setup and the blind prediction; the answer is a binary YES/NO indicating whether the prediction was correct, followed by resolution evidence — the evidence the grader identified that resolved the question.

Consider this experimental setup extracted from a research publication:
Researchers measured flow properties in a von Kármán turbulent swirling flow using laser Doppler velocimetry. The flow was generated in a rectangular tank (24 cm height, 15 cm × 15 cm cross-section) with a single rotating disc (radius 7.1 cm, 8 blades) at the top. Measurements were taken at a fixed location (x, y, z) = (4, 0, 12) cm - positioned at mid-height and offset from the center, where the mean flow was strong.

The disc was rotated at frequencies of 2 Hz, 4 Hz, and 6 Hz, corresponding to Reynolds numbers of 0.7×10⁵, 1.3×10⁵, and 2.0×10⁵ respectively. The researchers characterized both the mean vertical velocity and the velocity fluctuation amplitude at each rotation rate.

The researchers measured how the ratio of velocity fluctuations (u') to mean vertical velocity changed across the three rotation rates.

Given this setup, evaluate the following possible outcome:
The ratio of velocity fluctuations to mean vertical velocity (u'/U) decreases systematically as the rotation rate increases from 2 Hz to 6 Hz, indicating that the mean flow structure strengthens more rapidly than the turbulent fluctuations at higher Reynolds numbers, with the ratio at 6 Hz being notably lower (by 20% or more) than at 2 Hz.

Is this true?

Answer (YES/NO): NO